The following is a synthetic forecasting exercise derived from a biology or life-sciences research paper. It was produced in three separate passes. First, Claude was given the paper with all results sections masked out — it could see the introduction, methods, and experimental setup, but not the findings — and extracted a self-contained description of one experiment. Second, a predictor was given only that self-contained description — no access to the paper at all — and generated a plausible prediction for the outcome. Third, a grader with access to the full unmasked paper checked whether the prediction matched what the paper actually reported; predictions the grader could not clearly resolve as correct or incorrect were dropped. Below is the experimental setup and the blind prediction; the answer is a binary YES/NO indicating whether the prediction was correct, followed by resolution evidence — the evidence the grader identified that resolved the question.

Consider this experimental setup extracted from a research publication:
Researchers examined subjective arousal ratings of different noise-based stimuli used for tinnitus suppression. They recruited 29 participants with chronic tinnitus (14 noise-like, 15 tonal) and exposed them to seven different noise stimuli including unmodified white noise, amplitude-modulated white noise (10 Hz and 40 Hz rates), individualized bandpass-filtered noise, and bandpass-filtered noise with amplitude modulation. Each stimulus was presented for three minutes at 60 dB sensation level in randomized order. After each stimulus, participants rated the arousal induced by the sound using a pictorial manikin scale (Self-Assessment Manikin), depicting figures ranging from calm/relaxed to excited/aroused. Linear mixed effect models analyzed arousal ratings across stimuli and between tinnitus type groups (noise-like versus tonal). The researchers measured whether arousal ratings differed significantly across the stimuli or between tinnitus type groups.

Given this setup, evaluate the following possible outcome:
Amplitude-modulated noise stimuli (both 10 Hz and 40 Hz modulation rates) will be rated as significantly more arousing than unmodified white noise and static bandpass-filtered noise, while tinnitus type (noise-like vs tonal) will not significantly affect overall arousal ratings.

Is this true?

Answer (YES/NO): NO